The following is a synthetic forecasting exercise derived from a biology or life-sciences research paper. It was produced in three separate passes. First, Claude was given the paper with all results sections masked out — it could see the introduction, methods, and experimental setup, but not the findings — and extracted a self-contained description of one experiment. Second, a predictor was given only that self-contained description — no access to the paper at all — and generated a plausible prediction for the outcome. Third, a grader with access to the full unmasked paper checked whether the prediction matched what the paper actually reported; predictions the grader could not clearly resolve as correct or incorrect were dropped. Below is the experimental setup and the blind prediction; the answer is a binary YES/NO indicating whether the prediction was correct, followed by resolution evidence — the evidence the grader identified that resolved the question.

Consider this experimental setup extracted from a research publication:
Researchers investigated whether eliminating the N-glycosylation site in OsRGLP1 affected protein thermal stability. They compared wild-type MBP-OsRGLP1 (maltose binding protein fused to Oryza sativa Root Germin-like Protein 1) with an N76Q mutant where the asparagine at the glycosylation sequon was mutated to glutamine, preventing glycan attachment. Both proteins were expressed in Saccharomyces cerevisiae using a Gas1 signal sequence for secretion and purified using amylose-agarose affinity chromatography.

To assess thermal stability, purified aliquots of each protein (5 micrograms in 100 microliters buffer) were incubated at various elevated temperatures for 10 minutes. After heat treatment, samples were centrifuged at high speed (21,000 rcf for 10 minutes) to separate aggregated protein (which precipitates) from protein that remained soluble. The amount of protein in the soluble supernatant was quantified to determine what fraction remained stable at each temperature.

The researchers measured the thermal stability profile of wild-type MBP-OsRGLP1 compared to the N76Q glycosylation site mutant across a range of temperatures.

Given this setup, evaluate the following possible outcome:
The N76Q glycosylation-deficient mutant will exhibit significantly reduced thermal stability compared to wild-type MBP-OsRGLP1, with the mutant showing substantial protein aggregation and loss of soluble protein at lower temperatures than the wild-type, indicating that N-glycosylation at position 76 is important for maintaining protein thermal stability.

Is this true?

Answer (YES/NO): NO